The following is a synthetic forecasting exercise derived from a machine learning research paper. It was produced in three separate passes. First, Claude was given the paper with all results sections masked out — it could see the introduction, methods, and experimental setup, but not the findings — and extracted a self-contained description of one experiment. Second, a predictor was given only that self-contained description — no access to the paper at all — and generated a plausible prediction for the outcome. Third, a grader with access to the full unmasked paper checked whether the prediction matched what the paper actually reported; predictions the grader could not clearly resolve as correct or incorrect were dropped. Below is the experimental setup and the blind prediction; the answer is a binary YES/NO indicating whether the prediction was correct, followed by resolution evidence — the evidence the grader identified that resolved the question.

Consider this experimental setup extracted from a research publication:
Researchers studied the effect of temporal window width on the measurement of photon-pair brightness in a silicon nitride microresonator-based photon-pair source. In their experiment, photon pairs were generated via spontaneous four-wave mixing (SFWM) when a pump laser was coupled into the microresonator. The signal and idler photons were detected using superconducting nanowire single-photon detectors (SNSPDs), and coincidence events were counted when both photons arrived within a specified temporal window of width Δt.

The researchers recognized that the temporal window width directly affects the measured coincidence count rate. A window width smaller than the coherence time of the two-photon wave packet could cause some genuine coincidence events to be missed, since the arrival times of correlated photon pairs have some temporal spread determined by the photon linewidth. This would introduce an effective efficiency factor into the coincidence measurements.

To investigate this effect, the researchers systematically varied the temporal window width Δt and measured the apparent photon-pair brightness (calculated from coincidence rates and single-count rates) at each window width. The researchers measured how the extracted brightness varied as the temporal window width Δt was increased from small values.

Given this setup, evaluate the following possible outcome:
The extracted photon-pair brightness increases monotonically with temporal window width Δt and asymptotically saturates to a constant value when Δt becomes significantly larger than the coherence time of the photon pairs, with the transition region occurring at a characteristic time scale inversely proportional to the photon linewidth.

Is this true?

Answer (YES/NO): NO